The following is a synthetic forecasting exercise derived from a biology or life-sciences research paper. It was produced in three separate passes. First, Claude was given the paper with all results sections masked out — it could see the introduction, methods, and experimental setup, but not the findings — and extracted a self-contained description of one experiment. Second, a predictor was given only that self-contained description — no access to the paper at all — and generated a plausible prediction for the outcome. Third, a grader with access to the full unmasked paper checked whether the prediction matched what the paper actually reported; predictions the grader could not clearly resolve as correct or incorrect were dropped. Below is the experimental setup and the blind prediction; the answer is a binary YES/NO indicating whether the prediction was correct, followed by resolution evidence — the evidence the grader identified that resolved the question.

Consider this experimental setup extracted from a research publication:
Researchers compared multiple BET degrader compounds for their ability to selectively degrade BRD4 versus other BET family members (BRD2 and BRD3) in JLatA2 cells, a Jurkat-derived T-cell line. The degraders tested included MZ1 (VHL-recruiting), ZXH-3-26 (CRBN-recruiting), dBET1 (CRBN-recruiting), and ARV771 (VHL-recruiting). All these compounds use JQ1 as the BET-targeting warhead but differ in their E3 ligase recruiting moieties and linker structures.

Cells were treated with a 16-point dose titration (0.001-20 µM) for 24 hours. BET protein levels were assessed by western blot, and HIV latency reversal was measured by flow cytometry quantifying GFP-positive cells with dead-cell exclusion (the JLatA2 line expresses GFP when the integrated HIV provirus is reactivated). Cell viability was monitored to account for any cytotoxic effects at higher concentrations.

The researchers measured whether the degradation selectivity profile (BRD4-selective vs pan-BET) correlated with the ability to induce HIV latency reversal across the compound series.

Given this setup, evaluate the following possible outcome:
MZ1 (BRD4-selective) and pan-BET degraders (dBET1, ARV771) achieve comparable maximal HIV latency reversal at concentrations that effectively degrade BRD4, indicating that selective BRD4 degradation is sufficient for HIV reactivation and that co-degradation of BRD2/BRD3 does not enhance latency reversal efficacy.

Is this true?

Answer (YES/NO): NO